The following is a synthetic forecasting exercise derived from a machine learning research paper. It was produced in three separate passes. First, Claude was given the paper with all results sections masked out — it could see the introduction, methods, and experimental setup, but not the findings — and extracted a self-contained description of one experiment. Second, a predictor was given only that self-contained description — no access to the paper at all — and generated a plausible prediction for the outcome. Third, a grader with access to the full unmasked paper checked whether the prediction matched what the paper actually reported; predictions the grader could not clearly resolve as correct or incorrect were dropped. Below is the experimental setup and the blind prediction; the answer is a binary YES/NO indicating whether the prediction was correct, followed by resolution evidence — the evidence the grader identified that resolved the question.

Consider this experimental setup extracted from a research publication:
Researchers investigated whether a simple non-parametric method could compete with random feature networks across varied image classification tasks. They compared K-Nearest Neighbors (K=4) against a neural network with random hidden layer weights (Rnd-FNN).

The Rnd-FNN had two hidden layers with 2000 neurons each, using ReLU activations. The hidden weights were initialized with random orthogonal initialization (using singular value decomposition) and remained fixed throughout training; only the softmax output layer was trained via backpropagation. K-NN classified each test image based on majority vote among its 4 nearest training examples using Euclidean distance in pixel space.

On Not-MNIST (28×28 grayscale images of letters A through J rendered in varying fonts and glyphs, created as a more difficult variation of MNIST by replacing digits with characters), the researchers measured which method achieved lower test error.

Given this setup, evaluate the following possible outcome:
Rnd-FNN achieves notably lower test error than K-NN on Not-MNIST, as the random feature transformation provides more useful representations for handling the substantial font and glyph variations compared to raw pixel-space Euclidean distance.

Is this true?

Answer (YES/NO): NO